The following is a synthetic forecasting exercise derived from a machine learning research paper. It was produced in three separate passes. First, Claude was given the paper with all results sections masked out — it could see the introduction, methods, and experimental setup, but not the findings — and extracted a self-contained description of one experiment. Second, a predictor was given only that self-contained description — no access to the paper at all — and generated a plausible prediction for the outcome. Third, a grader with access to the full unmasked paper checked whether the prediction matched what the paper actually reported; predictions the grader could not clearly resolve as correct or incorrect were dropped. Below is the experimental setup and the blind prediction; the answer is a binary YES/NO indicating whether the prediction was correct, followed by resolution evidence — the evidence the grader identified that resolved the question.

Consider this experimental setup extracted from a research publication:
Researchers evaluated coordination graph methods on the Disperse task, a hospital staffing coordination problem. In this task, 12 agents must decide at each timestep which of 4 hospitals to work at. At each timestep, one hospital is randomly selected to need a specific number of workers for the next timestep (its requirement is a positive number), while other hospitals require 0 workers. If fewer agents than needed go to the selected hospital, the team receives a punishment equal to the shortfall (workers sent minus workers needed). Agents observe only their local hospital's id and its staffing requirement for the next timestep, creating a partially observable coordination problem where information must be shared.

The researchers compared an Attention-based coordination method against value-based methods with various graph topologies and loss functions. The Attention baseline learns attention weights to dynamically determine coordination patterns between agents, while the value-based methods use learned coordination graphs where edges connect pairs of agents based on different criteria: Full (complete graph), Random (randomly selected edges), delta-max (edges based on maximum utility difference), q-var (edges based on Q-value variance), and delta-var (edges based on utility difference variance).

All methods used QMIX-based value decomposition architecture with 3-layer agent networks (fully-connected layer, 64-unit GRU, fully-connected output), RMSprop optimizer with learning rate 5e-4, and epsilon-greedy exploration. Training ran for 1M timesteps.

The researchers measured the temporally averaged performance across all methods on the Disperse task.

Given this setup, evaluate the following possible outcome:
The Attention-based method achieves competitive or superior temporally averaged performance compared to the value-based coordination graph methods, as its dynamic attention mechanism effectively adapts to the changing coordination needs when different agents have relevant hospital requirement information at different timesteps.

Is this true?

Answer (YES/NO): YES